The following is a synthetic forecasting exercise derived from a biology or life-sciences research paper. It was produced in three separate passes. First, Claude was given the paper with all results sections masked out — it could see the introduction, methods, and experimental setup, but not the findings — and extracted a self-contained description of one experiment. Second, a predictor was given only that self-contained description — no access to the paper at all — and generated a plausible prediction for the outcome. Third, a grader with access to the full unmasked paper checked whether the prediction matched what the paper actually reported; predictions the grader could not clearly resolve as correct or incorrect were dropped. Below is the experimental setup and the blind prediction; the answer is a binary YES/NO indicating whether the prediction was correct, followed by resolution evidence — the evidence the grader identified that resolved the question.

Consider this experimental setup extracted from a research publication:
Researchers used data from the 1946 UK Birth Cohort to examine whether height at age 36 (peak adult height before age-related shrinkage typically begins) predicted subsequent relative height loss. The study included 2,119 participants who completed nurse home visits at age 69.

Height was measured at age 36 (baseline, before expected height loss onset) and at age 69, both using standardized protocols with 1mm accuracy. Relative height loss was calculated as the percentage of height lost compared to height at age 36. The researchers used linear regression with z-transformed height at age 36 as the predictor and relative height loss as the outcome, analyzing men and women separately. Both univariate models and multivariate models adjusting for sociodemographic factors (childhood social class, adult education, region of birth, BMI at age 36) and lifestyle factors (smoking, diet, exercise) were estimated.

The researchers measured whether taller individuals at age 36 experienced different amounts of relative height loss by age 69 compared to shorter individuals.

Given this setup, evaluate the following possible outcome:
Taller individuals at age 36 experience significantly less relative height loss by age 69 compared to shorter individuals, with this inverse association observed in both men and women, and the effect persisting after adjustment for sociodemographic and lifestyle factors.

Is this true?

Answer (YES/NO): NO